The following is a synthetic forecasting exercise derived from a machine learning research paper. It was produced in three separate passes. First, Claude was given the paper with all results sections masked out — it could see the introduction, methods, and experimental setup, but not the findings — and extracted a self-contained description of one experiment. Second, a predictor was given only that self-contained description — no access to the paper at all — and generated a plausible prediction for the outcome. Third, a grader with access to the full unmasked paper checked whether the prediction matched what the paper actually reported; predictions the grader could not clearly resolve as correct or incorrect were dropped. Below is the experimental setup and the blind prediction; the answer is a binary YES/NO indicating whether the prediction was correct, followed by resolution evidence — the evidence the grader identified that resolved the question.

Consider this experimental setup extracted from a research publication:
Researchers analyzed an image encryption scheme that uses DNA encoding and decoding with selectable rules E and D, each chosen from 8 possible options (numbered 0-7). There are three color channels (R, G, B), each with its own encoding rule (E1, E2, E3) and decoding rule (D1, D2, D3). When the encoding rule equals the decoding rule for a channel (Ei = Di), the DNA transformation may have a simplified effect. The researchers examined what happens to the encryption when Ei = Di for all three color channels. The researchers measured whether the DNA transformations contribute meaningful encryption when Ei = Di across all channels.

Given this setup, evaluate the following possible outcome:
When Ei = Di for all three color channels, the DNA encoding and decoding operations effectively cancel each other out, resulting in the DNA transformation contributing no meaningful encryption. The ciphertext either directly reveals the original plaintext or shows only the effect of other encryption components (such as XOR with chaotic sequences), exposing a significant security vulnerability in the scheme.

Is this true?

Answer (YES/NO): YES